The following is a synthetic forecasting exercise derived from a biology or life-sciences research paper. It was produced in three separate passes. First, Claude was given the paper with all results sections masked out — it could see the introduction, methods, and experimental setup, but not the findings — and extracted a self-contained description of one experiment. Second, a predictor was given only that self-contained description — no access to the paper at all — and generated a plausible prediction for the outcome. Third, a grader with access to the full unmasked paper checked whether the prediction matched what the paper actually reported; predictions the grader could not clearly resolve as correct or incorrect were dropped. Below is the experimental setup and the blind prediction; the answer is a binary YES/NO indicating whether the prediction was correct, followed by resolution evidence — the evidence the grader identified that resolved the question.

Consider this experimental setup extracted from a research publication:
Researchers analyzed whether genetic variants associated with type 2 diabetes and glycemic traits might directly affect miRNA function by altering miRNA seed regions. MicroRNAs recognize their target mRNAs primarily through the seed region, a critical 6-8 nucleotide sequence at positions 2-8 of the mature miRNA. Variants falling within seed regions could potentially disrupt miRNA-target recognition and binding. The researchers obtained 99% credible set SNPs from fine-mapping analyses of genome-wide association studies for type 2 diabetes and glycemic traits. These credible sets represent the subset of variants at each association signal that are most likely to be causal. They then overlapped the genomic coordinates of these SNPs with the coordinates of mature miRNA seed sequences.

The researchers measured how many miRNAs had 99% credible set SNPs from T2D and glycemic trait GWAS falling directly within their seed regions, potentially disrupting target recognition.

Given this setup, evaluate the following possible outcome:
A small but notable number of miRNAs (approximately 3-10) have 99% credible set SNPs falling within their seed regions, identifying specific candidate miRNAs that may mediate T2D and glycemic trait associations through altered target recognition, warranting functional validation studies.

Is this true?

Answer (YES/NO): NO